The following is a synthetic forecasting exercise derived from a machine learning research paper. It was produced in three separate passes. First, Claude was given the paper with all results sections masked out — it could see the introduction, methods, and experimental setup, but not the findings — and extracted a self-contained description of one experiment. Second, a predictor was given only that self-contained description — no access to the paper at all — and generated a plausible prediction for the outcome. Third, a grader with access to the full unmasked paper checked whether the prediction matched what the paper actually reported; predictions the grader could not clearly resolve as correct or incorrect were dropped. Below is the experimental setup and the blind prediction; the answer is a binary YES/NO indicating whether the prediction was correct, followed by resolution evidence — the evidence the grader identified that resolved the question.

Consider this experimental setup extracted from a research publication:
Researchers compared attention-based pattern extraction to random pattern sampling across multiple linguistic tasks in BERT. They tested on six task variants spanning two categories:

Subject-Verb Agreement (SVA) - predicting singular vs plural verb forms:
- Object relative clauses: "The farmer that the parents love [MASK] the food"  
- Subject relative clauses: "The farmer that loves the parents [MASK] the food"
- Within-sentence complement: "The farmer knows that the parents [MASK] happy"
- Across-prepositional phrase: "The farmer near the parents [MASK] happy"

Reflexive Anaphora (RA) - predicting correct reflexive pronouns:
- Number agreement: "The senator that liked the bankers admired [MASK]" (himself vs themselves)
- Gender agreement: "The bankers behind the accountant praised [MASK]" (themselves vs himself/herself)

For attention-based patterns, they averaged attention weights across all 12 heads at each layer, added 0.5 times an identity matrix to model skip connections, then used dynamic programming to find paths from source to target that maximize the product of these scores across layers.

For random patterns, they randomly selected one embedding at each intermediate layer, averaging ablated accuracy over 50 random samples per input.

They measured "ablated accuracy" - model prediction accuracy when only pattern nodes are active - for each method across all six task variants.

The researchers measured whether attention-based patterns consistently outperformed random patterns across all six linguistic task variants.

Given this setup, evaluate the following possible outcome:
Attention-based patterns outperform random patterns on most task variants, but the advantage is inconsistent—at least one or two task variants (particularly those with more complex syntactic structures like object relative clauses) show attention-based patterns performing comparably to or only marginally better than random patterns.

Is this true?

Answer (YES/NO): NO